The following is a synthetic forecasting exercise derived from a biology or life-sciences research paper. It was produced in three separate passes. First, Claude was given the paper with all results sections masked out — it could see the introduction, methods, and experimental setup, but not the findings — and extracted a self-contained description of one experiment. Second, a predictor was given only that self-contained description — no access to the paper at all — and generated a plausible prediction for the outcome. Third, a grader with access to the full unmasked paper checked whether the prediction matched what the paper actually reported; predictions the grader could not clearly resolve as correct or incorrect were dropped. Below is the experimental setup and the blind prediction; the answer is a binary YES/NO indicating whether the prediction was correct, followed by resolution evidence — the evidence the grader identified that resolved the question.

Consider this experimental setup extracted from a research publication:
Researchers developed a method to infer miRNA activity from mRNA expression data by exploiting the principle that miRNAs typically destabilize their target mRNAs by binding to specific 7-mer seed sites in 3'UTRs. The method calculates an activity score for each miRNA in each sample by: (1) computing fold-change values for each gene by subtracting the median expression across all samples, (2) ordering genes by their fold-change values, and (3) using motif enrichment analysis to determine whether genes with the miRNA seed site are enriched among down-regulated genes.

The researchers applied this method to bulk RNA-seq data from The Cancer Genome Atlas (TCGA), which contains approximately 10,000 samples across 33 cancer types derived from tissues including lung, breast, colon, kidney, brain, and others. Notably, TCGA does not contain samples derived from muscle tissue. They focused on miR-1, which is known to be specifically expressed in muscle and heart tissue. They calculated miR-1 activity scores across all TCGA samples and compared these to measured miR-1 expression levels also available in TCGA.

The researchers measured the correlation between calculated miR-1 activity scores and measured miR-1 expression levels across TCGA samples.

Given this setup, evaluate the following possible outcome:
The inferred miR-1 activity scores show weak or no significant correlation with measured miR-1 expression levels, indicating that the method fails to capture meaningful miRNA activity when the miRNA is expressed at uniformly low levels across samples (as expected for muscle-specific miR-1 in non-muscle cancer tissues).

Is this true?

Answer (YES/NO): NO